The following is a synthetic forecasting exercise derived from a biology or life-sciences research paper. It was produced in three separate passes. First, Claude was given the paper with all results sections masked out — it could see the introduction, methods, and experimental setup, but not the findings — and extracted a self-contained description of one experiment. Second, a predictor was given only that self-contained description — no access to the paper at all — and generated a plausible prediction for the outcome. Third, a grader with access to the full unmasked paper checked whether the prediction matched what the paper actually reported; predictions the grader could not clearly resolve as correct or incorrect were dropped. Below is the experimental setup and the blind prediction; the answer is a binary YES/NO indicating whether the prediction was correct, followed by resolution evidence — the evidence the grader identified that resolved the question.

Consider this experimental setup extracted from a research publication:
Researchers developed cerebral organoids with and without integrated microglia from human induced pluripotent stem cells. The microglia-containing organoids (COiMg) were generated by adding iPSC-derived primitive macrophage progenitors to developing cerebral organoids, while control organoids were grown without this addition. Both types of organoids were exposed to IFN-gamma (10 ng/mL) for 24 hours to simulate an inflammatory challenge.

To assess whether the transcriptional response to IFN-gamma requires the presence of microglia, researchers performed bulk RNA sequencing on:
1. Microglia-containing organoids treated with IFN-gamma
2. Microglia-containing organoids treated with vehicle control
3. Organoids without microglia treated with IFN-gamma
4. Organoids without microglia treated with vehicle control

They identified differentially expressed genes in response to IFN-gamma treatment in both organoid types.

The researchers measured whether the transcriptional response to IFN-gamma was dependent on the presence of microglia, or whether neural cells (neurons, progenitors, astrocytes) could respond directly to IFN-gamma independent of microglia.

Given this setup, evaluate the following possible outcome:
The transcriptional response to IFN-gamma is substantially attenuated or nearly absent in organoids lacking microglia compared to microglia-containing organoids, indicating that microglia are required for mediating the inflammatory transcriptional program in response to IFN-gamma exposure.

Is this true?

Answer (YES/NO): NO